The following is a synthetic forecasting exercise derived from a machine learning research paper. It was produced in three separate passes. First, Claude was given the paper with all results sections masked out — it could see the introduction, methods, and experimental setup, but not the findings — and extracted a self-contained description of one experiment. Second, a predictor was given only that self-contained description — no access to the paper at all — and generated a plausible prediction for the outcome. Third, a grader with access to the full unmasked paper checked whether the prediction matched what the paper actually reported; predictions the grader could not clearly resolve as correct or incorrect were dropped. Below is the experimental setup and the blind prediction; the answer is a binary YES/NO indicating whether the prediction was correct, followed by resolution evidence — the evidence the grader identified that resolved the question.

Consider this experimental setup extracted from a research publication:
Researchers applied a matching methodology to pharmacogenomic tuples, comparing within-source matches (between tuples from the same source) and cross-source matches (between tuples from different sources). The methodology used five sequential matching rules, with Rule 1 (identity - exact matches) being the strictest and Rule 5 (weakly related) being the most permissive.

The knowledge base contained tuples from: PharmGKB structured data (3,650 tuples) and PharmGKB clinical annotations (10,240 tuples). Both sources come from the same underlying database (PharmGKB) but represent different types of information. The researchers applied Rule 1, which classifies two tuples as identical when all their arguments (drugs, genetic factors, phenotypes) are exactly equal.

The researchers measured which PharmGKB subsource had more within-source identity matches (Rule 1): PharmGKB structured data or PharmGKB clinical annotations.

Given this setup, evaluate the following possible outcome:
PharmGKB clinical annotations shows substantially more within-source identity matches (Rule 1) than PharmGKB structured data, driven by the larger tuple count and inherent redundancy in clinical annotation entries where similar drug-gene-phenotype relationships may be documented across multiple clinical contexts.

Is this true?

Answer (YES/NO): YES